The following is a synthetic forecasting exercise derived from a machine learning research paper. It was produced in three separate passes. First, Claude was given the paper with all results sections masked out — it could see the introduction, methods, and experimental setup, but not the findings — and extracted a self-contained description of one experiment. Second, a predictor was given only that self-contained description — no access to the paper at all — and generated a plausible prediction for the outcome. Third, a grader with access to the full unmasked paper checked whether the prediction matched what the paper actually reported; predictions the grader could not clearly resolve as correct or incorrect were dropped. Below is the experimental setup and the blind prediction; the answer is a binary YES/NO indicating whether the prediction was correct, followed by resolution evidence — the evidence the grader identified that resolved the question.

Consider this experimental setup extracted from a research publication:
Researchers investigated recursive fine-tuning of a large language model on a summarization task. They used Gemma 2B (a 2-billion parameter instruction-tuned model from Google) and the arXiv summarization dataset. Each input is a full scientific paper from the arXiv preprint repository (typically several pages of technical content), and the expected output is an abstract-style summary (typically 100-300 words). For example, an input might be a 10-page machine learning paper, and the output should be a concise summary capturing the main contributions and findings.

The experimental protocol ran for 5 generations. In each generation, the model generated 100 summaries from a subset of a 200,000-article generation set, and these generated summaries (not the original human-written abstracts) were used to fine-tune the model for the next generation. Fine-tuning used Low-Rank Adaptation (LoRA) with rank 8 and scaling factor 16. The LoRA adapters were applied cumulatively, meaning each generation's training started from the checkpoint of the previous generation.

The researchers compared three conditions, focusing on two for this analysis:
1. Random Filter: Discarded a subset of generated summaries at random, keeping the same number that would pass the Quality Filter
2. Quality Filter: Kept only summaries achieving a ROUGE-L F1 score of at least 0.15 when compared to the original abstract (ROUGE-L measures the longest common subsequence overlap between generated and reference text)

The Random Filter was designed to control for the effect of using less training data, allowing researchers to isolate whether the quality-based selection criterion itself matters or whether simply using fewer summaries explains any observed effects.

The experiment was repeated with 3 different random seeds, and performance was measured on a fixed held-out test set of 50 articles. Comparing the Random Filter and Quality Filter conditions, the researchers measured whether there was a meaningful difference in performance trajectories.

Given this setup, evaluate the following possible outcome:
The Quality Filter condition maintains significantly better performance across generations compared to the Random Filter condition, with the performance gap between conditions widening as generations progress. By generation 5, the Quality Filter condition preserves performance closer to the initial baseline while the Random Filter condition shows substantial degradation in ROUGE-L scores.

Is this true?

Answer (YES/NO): NO